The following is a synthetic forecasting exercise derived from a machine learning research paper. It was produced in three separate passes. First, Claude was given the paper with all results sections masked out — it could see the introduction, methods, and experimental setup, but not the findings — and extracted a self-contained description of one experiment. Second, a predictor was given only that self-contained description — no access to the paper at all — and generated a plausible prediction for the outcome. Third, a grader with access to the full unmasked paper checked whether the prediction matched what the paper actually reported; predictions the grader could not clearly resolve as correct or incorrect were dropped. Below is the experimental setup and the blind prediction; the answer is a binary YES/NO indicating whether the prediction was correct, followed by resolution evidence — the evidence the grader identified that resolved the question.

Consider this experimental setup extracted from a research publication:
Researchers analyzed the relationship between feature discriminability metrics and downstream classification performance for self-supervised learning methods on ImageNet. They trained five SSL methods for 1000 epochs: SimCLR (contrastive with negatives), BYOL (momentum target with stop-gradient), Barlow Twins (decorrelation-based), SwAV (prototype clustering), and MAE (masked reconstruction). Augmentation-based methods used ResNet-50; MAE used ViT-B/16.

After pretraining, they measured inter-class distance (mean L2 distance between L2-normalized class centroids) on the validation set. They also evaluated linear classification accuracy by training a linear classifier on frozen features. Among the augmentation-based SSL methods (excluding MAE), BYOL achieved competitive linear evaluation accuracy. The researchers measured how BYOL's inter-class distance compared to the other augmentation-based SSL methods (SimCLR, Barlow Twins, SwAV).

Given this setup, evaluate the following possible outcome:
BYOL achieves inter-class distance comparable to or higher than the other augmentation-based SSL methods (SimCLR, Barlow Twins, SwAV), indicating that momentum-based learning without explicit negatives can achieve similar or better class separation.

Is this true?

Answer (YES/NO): NO